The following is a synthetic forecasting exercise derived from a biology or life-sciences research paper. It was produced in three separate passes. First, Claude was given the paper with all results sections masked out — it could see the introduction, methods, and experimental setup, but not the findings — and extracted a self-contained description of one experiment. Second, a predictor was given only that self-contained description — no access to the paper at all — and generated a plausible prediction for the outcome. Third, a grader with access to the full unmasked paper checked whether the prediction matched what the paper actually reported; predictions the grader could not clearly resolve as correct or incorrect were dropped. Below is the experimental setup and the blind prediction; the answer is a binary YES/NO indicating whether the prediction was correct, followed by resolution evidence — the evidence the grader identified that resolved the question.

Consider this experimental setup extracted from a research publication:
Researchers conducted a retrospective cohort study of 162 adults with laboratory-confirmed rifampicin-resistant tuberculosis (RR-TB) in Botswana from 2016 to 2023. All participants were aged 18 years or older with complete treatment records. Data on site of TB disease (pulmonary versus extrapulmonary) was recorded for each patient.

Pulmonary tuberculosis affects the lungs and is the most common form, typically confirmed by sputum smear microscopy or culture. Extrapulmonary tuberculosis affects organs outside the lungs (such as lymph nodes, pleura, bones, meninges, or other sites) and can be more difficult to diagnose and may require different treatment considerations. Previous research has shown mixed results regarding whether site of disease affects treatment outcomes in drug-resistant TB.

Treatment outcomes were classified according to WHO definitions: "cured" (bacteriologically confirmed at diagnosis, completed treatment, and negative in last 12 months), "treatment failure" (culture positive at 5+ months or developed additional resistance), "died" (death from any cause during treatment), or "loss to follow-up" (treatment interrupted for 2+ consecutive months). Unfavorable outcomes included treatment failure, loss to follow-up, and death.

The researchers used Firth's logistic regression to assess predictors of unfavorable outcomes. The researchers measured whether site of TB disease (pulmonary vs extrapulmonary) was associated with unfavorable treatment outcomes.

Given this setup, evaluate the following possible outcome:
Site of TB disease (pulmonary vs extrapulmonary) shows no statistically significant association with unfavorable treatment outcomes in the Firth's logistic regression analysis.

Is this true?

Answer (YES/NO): YES